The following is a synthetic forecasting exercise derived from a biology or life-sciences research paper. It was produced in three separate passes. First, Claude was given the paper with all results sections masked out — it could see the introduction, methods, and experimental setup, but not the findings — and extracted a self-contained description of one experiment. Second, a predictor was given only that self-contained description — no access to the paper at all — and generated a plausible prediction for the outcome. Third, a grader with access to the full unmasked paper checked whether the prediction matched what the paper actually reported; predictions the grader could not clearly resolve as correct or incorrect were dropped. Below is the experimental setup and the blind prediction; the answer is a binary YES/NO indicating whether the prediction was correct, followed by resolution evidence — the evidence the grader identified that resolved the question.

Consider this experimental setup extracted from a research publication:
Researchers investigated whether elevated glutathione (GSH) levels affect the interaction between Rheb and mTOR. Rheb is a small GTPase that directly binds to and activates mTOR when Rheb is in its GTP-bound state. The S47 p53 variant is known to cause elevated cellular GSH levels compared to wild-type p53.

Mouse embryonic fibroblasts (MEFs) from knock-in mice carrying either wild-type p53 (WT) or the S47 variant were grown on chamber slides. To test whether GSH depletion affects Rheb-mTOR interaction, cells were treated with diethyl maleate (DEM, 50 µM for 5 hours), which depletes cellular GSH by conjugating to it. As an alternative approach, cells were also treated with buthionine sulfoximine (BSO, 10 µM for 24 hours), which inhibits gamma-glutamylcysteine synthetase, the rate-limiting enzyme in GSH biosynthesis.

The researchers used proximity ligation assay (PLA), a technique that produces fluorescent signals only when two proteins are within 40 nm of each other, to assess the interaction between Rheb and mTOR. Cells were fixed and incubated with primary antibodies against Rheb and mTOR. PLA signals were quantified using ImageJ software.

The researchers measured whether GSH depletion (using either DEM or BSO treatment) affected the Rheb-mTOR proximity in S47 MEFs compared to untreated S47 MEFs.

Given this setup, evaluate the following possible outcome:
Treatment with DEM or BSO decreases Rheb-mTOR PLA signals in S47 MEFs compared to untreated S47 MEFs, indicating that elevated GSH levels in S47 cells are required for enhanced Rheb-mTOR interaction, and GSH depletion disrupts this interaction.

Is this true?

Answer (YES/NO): YES